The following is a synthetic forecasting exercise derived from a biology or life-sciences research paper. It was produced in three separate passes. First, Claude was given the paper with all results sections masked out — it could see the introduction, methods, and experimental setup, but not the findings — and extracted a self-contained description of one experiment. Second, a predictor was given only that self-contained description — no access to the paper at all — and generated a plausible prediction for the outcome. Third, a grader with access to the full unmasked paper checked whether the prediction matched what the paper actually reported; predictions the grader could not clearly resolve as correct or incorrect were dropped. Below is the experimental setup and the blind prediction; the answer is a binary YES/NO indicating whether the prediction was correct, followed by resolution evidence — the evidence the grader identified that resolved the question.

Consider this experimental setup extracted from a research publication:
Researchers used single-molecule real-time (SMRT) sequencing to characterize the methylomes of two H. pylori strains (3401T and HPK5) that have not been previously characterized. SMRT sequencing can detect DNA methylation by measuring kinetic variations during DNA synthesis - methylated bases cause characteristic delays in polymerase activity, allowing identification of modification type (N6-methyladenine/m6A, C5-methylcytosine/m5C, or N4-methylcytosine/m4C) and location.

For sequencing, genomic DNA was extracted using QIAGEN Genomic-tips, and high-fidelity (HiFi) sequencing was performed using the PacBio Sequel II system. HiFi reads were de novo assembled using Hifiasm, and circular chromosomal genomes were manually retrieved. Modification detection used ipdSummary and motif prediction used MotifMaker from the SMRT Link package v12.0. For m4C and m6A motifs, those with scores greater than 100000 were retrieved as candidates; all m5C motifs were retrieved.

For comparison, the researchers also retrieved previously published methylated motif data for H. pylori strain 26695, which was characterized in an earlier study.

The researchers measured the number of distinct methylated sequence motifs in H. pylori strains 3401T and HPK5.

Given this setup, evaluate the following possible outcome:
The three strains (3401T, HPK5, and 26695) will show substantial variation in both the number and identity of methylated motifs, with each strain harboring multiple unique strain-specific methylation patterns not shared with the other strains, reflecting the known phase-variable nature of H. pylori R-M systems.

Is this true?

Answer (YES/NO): YES